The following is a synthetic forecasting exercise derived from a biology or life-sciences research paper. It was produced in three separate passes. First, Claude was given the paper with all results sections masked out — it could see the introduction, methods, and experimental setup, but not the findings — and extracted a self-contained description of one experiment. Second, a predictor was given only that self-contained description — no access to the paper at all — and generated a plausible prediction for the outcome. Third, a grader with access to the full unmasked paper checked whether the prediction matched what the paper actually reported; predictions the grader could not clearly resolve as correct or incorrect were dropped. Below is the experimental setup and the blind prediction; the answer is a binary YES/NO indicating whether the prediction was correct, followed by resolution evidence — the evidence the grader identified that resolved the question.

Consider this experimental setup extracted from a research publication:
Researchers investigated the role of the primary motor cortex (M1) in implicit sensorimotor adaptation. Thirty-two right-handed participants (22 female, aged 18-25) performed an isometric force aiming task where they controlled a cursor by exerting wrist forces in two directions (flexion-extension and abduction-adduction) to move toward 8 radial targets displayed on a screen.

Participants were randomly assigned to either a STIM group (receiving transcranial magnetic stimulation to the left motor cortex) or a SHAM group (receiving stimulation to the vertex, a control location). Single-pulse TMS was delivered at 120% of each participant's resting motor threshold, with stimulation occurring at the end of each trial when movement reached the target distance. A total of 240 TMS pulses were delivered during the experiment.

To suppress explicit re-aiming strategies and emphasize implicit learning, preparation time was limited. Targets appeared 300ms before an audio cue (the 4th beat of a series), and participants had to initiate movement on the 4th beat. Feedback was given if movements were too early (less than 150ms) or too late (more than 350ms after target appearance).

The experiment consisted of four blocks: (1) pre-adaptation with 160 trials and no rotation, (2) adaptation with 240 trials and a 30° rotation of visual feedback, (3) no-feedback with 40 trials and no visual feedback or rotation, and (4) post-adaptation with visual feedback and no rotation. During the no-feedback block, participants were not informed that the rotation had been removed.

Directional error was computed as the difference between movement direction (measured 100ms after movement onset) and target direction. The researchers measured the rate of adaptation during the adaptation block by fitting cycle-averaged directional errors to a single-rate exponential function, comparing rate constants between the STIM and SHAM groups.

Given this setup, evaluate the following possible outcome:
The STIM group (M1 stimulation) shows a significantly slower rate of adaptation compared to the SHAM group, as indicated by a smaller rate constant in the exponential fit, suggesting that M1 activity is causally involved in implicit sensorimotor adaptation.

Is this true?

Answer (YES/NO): NO